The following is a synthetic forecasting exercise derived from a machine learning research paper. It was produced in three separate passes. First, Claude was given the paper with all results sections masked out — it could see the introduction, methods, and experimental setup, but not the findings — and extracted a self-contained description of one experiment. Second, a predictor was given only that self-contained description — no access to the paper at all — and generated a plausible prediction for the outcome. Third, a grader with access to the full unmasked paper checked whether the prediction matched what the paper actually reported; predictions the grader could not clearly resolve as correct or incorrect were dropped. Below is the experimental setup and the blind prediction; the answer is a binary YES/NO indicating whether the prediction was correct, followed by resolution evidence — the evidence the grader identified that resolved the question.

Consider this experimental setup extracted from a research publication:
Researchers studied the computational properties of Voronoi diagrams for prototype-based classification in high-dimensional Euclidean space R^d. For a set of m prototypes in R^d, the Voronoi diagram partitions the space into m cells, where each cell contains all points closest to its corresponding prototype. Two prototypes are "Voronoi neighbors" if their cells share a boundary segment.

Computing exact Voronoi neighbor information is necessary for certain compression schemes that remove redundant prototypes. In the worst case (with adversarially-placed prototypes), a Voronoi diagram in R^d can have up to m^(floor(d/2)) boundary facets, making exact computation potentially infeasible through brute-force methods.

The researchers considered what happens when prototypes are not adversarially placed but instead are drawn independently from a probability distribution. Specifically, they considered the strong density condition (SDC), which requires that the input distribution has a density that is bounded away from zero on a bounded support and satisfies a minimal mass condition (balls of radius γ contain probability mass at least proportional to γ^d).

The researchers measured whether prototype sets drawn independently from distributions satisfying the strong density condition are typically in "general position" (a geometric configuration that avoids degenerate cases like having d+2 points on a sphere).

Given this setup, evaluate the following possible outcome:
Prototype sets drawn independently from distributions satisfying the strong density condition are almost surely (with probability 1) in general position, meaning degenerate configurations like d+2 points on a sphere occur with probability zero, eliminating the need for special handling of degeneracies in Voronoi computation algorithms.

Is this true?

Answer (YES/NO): NO